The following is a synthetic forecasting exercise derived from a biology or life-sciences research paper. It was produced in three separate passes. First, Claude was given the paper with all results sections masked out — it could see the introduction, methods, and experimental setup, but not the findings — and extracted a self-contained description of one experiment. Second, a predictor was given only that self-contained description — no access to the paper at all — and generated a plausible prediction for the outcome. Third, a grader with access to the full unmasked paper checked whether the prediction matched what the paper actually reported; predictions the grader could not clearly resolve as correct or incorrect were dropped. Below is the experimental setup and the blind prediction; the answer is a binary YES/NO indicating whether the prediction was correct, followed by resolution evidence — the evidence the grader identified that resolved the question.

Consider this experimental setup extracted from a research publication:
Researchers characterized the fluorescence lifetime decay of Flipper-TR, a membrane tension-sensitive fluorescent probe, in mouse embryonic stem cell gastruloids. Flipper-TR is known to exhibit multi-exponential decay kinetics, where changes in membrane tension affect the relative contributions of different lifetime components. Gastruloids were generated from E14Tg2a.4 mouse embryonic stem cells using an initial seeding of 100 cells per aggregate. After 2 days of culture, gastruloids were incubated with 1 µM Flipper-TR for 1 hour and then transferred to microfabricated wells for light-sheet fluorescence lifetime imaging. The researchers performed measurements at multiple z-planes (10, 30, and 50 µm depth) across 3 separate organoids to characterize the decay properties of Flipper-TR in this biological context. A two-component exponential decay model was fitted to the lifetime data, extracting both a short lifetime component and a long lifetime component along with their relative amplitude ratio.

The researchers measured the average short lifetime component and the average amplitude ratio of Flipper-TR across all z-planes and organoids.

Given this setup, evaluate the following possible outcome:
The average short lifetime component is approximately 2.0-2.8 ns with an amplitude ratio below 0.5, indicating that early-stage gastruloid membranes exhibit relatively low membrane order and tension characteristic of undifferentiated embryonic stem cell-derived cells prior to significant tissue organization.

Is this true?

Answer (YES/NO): NO